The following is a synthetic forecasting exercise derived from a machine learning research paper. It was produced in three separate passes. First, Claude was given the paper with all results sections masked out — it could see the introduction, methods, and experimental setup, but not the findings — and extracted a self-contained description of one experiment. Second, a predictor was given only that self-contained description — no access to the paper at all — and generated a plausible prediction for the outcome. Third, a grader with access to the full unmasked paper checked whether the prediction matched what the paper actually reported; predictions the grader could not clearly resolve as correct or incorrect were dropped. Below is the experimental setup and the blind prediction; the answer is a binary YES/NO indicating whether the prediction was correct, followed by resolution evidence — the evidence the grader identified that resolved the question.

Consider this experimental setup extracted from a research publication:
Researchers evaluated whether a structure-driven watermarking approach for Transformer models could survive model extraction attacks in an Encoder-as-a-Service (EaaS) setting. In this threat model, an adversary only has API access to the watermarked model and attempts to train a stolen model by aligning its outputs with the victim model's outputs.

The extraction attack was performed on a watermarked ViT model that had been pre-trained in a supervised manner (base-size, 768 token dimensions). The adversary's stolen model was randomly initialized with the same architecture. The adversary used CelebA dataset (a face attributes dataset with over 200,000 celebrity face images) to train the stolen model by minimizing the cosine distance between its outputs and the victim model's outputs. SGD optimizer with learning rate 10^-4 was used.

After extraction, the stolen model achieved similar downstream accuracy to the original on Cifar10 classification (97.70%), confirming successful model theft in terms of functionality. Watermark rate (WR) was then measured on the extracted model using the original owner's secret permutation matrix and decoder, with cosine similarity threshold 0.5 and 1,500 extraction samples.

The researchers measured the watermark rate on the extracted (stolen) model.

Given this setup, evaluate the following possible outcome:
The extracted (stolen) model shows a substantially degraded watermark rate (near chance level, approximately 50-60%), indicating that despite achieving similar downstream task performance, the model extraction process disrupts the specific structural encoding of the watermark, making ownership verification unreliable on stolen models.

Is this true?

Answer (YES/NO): NO